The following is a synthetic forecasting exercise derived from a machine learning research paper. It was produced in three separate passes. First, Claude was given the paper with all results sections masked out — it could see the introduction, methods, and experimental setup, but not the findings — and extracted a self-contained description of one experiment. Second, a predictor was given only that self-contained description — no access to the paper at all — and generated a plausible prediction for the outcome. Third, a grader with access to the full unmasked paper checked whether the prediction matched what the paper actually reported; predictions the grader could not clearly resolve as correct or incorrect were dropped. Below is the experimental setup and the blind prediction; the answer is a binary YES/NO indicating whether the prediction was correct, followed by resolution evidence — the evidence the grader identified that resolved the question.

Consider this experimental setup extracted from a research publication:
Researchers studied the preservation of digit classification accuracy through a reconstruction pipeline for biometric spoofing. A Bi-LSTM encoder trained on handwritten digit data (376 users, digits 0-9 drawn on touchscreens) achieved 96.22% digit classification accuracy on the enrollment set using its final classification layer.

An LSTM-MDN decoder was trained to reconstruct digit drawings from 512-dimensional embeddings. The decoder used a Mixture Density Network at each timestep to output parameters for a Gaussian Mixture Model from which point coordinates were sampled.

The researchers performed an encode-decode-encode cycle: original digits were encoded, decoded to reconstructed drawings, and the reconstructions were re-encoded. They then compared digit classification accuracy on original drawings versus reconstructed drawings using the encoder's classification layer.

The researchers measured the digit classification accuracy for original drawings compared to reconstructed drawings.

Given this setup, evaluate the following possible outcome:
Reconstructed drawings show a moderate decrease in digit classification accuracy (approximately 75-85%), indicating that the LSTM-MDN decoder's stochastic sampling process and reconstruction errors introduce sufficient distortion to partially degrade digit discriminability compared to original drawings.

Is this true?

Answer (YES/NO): NO